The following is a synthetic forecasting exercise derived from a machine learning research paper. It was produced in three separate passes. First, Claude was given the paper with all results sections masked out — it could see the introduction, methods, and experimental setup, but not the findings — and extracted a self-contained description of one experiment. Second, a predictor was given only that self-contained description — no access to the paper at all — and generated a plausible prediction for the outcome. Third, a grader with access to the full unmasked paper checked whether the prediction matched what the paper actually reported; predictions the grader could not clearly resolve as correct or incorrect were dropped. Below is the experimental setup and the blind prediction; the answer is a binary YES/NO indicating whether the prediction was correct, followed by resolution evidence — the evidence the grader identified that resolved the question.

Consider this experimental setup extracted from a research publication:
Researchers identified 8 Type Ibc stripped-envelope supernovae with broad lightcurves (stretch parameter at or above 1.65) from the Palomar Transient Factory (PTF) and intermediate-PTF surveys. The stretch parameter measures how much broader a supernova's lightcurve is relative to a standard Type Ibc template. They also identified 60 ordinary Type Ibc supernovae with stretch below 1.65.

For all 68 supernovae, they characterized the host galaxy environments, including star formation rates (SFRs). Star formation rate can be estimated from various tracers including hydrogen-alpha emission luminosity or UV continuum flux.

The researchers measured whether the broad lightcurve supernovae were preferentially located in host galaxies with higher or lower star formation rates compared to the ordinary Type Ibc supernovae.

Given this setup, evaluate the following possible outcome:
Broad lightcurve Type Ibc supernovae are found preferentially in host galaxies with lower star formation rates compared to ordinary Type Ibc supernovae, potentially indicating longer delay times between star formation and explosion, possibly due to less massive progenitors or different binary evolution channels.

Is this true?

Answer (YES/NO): NO